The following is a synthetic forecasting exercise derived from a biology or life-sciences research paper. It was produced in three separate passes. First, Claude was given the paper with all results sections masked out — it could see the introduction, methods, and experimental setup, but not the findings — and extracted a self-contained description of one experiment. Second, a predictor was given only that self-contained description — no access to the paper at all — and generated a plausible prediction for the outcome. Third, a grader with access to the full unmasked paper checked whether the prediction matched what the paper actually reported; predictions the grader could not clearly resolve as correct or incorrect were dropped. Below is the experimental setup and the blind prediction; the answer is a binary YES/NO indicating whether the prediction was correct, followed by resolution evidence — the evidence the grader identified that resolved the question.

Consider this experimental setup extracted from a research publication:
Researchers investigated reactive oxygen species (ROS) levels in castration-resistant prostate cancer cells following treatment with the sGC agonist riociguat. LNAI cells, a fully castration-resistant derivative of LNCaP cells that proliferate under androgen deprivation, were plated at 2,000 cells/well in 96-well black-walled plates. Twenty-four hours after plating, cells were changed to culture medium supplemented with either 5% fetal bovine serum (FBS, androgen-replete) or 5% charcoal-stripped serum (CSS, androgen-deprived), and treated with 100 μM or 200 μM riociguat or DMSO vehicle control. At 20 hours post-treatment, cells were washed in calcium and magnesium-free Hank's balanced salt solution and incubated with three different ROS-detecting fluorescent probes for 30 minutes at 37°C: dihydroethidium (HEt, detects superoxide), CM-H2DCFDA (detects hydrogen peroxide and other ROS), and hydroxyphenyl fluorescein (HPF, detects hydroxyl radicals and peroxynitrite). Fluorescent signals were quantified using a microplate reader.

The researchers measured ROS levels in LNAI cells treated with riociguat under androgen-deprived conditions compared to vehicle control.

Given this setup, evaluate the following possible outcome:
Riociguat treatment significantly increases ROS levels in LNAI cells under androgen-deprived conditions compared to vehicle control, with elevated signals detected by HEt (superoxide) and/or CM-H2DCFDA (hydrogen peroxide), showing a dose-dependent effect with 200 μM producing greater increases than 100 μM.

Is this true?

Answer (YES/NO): NO